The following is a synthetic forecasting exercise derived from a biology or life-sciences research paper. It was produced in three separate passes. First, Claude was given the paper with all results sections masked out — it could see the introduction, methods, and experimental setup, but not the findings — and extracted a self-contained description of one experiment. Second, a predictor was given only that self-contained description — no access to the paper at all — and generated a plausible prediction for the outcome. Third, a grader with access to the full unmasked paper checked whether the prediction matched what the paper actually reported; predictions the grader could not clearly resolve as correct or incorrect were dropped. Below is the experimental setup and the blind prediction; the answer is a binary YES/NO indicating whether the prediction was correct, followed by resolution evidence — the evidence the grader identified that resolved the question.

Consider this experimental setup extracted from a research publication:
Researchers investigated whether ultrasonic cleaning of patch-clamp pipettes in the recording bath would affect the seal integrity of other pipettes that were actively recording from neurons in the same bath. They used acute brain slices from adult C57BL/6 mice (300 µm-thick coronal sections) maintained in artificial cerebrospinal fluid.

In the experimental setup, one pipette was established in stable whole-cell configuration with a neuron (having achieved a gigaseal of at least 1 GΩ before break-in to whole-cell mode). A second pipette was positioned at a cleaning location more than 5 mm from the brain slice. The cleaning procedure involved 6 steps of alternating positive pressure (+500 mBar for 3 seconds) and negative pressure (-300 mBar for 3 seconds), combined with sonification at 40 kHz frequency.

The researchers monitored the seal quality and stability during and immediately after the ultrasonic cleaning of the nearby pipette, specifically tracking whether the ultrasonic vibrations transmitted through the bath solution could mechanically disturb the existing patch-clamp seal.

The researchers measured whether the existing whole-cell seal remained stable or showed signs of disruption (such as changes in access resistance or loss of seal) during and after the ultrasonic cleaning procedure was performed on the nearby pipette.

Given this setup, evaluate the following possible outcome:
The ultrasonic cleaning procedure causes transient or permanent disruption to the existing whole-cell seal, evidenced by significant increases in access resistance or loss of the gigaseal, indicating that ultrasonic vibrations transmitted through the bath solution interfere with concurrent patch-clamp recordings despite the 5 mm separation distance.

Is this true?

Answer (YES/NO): NO